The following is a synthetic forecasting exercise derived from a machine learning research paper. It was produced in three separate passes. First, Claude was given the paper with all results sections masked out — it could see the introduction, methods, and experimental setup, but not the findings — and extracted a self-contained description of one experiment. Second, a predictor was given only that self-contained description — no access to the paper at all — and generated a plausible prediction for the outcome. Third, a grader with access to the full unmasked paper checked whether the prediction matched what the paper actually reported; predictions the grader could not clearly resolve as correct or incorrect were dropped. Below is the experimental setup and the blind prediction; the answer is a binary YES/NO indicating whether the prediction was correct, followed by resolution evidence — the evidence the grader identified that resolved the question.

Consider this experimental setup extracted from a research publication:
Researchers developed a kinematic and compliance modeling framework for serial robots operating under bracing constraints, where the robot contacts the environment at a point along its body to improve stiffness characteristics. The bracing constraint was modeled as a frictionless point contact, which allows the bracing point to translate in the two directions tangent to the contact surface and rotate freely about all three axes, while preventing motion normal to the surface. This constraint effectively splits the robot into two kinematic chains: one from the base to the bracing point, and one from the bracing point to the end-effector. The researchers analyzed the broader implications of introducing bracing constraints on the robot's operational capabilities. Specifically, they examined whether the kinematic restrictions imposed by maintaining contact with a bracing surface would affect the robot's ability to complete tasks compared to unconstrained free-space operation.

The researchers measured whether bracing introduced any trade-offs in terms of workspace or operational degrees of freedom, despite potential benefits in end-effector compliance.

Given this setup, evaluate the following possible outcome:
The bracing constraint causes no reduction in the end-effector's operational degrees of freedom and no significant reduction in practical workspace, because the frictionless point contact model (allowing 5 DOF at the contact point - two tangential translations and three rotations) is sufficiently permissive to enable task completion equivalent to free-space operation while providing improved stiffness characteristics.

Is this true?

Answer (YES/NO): NO